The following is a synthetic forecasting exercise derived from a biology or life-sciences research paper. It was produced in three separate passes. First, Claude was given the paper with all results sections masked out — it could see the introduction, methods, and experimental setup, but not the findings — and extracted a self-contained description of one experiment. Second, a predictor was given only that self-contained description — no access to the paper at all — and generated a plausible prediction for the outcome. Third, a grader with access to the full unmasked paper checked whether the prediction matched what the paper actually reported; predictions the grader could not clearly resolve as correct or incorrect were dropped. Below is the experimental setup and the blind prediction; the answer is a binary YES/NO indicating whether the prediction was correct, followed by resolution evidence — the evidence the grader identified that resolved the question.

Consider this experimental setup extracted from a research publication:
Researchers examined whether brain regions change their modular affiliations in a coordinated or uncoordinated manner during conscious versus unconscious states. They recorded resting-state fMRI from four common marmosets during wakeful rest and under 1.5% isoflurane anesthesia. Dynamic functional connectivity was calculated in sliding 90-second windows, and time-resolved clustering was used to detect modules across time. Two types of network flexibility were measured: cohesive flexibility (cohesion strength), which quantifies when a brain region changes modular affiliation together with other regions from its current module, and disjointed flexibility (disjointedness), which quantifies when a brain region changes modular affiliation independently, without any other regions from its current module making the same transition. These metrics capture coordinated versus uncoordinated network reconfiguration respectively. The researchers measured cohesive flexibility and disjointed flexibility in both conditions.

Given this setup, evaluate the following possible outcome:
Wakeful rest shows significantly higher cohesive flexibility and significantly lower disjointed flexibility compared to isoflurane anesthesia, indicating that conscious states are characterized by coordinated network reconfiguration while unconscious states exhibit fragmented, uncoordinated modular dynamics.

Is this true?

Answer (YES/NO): YES